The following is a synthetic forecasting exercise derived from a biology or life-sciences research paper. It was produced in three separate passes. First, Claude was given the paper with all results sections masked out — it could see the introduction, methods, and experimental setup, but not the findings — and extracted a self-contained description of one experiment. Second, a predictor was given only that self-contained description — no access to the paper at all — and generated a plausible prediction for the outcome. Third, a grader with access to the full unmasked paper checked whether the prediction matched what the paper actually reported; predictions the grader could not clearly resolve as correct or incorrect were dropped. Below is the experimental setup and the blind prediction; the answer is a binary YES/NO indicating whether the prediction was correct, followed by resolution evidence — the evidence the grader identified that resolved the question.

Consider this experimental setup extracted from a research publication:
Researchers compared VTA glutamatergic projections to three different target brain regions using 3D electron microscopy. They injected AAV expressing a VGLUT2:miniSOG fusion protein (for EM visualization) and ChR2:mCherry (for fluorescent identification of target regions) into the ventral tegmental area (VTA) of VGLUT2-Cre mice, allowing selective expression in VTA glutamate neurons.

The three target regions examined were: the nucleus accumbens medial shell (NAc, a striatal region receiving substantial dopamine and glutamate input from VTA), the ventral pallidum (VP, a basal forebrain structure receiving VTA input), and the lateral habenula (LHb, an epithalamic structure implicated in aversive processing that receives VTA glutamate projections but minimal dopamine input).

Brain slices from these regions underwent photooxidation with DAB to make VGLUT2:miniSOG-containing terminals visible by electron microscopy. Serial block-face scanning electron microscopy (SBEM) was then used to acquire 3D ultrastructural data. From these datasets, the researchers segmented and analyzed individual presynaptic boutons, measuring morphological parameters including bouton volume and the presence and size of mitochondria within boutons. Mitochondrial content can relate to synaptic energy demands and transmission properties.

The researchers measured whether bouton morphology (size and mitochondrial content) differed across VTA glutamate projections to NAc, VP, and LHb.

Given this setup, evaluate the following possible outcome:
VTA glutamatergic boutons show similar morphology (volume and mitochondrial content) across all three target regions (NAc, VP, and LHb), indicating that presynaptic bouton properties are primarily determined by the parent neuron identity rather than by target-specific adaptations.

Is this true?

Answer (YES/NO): NO